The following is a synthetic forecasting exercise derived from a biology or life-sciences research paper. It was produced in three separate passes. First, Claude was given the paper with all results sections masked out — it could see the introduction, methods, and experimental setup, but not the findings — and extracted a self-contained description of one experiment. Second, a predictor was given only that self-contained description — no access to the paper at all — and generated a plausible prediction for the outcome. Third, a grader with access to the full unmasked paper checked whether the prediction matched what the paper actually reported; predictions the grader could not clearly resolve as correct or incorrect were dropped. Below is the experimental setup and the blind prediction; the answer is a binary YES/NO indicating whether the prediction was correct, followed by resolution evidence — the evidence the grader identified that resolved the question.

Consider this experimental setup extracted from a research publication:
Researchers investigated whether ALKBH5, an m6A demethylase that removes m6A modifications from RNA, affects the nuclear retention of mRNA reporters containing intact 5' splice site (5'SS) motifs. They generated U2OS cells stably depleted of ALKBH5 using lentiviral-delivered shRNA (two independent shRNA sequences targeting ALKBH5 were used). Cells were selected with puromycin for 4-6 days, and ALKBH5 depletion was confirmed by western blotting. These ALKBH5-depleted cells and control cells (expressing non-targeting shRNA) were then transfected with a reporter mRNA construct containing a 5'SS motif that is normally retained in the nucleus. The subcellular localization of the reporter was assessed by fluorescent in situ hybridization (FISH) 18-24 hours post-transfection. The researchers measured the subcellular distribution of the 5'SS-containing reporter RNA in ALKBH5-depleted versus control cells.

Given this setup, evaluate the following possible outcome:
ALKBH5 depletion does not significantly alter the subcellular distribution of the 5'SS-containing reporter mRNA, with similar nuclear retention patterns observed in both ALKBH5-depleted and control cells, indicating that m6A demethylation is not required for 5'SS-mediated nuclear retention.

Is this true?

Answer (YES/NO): NO